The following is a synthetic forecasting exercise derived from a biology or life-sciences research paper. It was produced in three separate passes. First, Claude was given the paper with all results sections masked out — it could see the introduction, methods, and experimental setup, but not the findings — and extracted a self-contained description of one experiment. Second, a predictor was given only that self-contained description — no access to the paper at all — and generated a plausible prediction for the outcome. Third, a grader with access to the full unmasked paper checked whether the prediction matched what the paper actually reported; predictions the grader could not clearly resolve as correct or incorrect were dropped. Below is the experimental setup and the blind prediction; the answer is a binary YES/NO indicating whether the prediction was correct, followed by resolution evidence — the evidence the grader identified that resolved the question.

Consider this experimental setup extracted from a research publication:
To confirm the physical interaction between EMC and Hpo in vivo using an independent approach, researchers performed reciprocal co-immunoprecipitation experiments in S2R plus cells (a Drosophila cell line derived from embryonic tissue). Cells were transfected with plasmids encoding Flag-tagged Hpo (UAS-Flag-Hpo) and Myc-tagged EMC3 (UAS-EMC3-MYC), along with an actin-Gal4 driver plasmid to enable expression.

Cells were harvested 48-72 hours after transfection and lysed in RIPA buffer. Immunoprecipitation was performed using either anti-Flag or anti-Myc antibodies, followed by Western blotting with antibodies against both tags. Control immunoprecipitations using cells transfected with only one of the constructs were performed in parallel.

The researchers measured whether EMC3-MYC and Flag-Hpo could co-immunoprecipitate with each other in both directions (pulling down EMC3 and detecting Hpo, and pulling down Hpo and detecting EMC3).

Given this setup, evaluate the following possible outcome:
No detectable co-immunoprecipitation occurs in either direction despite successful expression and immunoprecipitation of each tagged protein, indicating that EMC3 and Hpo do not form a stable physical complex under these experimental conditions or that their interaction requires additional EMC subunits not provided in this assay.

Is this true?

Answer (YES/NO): NO